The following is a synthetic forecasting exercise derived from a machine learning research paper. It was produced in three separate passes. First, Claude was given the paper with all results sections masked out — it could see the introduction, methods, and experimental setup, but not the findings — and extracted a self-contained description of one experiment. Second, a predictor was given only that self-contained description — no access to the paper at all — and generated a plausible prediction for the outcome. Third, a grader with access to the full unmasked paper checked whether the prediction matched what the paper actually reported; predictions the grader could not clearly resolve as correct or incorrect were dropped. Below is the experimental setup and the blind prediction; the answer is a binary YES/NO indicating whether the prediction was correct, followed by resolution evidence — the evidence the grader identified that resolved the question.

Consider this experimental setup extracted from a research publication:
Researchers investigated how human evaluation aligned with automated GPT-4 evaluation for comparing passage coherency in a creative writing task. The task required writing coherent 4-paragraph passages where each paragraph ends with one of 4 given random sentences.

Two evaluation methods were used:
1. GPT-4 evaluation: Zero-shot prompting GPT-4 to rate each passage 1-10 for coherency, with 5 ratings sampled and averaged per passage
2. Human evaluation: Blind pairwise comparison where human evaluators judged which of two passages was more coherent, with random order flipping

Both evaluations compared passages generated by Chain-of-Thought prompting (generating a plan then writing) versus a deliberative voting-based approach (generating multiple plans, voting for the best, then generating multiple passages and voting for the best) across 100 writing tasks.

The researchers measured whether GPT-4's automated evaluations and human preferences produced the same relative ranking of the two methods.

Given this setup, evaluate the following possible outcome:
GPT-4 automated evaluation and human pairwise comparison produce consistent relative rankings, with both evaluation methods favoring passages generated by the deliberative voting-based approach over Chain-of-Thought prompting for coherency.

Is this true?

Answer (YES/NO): YES